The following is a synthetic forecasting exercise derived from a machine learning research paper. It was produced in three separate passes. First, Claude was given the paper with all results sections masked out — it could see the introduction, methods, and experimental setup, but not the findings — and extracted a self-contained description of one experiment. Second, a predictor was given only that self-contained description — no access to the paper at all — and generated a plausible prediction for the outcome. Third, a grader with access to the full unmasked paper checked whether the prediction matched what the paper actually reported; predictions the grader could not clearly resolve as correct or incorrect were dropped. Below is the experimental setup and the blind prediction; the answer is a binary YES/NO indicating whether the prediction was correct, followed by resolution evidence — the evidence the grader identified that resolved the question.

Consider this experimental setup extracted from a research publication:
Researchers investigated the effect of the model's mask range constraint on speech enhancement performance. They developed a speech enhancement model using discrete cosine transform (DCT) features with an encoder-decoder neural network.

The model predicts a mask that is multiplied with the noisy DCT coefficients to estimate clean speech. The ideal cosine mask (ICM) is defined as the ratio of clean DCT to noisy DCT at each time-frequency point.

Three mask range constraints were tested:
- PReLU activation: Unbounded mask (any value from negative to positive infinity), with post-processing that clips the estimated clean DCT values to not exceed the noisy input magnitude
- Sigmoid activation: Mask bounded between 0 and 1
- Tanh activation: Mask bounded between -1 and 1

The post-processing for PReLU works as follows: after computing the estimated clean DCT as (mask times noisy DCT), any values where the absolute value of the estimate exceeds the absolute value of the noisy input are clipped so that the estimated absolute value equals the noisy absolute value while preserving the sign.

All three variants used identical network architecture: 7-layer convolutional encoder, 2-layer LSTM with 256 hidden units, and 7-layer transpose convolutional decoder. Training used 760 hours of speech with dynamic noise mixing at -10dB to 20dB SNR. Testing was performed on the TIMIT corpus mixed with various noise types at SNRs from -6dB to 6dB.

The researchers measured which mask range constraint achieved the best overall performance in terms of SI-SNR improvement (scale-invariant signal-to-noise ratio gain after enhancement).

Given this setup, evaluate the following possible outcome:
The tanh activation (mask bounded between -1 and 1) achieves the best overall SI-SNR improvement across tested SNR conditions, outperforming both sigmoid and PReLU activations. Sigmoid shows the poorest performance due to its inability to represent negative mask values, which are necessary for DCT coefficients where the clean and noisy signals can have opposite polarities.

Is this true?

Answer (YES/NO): NO